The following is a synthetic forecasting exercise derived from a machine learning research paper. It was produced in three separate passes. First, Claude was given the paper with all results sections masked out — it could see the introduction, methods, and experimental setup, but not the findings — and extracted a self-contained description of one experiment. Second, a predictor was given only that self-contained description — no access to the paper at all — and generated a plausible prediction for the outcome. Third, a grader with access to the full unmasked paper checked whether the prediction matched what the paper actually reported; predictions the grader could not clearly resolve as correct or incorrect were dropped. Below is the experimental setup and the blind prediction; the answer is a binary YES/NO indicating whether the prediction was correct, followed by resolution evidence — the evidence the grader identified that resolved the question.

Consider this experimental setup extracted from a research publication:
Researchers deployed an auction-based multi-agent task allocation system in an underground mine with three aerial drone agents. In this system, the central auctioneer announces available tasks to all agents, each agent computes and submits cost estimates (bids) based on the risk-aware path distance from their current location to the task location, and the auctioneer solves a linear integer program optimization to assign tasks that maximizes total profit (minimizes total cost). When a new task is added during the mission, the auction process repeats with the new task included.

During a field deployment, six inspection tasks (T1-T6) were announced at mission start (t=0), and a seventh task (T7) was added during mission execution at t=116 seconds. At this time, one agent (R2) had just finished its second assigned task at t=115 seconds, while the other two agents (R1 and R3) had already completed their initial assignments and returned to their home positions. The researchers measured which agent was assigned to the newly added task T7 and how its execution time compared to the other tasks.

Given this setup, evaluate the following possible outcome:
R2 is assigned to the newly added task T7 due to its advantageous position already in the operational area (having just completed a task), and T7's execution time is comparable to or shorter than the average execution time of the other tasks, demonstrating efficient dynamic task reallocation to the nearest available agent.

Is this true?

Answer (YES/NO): YES